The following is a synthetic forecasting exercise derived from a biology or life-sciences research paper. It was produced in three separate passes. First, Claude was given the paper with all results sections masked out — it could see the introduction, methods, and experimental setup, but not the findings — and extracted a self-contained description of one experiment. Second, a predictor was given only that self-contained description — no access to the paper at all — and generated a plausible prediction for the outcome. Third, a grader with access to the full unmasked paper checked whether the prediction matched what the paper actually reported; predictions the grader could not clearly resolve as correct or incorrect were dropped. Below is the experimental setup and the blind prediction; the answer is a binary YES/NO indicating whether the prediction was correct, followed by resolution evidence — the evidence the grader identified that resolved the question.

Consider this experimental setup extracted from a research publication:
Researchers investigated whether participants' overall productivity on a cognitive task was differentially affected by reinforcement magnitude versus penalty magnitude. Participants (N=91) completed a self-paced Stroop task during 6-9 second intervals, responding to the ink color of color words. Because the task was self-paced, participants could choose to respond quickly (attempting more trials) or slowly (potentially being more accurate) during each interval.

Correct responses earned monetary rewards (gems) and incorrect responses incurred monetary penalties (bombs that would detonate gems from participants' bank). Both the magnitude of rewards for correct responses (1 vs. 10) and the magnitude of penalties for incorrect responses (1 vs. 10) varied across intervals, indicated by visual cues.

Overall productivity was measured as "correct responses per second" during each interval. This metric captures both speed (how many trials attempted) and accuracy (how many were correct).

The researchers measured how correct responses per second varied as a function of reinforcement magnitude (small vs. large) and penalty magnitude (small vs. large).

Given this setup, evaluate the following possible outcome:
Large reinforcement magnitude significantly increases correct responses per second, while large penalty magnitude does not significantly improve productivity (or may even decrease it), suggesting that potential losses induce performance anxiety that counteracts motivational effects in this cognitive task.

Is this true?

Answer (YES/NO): NO